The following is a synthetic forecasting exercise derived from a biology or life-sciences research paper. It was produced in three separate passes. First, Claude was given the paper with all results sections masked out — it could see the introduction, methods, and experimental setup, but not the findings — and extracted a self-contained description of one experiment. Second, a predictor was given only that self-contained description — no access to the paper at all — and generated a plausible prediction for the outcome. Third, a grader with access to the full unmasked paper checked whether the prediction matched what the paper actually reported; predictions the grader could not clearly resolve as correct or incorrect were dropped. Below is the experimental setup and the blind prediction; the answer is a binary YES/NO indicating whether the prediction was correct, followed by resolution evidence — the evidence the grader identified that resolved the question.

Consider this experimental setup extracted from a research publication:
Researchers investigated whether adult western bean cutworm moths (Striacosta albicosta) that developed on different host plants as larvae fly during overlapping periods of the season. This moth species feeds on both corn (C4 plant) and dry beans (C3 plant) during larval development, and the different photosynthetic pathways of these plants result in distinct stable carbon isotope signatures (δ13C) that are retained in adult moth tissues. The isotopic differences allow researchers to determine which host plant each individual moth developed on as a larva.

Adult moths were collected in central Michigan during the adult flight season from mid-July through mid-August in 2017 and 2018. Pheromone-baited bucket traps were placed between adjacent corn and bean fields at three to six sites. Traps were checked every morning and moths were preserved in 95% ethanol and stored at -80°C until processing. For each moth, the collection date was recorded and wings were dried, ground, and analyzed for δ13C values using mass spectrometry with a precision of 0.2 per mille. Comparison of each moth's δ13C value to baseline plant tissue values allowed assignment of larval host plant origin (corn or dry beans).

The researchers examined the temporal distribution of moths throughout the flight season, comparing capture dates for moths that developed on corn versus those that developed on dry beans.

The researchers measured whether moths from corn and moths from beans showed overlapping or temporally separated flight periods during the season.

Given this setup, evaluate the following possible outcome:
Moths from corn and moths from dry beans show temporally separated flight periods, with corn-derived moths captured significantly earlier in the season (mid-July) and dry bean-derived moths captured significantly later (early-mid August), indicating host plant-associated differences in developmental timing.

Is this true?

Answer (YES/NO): NO